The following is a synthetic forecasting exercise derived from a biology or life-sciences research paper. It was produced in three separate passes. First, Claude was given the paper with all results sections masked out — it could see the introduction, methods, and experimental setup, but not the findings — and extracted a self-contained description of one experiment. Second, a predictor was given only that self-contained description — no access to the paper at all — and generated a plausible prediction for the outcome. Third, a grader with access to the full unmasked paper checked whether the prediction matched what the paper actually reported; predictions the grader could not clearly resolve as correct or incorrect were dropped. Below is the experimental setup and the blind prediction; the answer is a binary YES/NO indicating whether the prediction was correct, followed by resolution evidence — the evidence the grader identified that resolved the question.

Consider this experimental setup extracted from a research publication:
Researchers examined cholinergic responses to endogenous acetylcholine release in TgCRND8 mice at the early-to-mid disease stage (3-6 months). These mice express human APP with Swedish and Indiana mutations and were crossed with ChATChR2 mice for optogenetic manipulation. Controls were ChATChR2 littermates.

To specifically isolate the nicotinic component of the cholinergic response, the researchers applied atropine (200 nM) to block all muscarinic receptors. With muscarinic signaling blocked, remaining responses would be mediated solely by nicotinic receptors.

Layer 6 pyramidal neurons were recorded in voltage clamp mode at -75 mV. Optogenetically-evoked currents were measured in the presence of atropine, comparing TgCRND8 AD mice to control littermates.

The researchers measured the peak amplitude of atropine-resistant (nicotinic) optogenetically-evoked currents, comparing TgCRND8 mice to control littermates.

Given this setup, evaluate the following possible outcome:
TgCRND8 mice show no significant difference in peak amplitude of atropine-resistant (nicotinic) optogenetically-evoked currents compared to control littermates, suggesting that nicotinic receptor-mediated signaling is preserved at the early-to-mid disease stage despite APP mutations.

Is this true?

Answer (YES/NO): NO